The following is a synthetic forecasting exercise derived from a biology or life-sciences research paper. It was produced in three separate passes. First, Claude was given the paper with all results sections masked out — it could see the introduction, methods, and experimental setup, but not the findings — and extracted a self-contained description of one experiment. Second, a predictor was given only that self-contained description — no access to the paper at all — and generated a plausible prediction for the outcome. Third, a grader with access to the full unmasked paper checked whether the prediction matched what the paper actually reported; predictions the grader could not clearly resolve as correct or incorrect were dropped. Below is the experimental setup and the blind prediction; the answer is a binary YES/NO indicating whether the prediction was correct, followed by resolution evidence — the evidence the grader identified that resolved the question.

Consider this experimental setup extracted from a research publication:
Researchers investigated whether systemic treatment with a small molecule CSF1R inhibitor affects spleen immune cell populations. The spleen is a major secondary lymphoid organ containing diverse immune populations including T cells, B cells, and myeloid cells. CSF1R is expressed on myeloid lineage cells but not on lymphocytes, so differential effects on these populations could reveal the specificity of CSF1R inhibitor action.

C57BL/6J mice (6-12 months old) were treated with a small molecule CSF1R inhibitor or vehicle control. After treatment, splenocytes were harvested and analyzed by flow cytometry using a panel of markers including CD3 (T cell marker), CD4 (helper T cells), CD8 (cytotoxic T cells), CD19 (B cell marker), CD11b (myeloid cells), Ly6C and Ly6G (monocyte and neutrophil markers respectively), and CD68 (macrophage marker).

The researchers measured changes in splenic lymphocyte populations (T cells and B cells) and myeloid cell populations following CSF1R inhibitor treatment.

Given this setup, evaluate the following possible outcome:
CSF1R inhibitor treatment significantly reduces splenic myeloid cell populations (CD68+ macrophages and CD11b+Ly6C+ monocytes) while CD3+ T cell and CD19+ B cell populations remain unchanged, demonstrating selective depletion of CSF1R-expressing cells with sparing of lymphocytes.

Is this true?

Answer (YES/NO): NO